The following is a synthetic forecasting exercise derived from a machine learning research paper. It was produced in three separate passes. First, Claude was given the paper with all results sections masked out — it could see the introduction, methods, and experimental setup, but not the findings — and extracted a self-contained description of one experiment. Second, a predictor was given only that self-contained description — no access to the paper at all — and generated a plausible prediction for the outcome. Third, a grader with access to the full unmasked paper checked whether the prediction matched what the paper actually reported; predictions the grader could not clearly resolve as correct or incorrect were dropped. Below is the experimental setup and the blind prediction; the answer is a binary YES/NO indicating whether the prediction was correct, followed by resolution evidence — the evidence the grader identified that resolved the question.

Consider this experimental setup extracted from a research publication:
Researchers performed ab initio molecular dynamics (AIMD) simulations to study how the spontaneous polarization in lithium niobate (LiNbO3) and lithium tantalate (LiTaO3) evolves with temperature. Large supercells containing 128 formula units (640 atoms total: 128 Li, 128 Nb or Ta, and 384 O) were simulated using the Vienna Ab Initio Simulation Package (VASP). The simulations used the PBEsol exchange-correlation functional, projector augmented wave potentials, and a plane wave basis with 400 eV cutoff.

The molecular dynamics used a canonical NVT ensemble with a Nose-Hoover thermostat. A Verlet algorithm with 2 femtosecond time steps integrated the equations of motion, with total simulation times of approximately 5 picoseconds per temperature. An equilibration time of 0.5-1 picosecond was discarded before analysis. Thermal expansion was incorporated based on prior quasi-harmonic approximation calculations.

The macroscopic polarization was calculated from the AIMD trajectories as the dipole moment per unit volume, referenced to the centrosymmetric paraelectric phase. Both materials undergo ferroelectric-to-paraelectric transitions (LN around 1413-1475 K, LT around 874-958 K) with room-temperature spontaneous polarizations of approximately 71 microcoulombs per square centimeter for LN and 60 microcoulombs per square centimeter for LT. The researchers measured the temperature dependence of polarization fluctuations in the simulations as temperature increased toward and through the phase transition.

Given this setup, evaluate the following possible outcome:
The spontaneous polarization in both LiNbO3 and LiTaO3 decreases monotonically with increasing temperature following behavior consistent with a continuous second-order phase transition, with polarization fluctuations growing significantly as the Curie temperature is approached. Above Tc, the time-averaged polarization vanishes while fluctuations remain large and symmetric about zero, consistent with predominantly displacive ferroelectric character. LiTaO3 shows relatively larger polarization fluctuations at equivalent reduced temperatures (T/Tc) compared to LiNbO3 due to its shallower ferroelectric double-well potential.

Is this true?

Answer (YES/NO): NO